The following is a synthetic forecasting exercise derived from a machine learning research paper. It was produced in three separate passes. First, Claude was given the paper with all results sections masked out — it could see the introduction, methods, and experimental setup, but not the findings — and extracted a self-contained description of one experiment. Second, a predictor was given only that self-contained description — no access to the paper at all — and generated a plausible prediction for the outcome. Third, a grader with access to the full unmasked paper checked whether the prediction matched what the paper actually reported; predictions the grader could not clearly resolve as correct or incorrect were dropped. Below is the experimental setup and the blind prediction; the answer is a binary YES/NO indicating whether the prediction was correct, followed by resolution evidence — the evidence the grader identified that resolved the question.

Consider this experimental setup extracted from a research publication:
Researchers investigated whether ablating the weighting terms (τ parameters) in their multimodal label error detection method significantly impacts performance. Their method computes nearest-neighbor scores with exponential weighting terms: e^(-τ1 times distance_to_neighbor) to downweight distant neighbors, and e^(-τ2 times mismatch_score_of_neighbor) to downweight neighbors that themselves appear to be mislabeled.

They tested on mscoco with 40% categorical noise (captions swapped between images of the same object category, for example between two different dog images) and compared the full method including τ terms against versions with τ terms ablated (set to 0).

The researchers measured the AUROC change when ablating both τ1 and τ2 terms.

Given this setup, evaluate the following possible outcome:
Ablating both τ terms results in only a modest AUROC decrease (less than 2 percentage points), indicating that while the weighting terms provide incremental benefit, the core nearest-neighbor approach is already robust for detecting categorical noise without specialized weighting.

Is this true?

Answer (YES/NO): YES